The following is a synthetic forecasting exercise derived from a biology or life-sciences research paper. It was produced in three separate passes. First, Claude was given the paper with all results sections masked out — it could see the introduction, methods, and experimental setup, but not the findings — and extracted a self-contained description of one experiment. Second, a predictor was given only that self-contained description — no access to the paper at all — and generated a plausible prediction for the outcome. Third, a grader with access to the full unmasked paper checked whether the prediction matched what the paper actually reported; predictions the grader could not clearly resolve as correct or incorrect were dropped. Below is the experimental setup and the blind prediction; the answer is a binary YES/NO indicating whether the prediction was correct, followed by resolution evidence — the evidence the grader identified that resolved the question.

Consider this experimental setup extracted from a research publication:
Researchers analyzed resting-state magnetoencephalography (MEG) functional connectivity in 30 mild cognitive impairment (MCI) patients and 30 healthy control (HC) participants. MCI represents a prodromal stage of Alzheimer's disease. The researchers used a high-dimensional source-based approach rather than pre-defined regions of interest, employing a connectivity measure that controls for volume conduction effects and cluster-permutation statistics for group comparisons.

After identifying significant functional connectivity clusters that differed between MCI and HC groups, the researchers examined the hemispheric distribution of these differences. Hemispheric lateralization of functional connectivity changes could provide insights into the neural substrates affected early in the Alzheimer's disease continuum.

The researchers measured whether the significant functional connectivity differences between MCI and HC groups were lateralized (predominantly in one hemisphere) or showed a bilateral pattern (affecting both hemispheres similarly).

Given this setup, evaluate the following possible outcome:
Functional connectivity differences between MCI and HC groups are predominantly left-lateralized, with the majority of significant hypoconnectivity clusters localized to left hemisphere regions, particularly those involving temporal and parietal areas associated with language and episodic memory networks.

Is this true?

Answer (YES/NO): NO